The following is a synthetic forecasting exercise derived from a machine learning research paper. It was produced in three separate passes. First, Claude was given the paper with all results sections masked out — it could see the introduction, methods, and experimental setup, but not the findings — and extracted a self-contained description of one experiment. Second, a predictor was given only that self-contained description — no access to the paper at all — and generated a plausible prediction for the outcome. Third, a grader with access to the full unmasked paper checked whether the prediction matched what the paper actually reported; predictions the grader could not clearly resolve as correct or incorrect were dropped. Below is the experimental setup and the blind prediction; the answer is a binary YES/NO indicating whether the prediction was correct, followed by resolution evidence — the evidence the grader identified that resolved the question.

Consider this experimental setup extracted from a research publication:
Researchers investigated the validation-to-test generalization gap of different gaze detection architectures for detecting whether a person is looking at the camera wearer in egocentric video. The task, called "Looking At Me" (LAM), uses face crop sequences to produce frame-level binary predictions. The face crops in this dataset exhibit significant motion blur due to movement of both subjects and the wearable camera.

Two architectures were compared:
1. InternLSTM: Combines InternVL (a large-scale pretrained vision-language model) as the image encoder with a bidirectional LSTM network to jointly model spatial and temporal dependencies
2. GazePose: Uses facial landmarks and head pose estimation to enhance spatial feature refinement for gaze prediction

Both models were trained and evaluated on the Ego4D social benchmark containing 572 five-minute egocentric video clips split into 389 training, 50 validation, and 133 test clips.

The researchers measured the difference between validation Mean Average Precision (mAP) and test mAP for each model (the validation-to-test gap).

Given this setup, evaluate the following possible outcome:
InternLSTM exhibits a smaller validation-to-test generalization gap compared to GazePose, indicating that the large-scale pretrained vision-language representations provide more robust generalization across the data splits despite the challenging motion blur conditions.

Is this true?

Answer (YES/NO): NO